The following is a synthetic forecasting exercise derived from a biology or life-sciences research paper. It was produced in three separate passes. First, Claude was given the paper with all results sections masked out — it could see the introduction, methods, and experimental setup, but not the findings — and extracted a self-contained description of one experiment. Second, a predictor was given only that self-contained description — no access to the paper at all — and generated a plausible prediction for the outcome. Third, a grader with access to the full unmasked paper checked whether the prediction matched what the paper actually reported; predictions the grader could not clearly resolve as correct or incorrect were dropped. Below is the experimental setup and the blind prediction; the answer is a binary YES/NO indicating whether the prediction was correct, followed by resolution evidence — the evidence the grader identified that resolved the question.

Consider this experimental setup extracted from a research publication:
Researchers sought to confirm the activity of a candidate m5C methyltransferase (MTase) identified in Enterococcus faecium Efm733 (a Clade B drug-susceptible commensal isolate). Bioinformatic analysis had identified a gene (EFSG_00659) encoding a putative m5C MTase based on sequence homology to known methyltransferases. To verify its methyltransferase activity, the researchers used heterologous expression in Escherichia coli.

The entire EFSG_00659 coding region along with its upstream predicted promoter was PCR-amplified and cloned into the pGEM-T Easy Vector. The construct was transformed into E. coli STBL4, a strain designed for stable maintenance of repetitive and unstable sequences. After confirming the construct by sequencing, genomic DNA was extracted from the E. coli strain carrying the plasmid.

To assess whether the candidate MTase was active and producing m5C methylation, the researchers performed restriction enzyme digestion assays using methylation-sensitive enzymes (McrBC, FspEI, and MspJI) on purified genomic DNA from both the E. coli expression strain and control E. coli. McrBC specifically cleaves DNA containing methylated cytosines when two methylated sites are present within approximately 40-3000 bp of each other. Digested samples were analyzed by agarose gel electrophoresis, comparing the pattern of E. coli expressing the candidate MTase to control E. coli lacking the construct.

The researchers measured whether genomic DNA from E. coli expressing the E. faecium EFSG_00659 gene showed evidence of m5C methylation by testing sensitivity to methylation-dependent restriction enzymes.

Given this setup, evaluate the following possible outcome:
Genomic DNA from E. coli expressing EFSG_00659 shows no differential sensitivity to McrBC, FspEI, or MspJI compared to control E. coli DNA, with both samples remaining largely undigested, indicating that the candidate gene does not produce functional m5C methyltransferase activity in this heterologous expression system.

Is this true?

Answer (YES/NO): NO